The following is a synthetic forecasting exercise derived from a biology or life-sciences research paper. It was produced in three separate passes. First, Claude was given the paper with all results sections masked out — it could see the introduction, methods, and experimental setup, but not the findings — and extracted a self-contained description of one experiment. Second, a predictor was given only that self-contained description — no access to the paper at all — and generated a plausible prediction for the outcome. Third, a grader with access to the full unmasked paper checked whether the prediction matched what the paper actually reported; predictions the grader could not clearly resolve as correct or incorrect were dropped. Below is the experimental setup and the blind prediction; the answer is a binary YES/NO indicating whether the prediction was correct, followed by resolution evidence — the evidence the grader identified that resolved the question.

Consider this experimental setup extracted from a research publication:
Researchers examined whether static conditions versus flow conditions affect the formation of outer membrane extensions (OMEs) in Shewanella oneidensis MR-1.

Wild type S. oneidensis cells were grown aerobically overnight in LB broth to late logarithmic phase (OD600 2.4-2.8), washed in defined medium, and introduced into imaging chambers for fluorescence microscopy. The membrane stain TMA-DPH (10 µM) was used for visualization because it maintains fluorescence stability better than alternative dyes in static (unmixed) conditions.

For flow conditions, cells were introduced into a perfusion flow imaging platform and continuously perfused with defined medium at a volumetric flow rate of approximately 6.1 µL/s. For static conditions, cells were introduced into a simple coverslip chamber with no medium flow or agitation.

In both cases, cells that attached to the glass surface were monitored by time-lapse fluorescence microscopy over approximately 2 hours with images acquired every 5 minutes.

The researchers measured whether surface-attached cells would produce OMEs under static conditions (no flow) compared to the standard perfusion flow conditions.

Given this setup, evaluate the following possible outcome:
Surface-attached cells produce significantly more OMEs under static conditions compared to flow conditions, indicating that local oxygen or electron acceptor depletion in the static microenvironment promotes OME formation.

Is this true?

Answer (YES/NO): NO